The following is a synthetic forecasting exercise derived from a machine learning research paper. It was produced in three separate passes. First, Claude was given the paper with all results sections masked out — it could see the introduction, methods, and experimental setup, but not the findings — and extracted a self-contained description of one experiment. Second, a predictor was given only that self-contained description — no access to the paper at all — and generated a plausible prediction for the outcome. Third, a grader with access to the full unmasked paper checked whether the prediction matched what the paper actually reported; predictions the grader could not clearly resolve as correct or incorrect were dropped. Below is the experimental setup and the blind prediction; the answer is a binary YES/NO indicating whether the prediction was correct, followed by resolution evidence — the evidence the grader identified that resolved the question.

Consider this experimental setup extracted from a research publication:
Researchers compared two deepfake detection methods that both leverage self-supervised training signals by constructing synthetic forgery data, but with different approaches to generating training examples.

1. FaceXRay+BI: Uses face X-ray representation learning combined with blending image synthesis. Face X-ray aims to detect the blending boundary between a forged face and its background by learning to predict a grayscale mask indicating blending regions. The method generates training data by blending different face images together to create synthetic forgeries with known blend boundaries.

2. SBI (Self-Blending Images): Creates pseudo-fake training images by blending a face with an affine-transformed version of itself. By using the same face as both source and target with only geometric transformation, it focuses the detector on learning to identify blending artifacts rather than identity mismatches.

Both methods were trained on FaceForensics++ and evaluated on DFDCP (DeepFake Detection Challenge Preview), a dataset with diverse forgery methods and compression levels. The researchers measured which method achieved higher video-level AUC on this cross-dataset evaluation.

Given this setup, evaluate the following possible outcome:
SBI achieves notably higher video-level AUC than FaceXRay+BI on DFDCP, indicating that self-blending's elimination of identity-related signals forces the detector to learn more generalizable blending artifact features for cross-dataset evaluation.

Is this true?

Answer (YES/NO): YES